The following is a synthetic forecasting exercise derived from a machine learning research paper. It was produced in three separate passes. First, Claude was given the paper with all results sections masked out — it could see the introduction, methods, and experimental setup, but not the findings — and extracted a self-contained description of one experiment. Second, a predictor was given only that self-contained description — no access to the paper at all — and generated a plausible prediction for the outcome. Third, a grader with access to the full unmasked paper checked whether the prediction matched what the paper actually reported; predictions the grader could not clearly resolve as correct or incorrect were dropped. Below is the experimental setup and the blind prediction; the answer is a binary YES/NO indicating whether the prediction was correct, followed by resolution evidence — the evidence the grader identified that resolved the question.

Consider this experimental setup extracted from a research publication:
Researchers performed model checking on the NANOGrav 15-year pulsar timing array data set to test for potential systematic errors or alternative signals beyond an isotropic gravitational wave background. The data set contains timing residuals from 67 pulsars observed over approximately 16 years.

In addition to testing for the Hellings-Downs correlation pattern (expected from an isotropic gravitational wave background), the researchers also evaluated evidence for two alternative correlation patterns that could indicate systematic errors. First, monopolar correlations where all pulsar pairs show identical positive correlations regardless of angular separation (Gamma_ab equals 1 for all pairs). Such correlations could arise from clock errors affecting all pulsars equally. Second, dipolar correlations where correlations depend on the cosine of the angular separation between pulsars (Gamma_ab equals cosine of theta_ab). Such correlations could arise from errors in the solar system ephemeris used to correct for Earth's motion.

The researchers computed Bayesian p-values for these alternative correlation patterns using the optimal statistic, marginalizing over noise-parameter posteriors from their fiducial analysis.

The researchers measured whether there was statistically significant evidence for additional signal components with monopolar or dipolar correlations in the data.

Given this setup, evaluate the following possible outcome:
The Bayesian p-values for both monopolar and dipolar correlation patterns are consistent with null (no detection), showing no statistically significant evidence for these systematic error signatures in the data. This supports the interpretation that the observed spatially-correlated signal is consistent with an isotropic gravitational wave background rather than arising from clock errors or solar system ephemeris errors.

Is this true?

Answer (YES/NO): YES